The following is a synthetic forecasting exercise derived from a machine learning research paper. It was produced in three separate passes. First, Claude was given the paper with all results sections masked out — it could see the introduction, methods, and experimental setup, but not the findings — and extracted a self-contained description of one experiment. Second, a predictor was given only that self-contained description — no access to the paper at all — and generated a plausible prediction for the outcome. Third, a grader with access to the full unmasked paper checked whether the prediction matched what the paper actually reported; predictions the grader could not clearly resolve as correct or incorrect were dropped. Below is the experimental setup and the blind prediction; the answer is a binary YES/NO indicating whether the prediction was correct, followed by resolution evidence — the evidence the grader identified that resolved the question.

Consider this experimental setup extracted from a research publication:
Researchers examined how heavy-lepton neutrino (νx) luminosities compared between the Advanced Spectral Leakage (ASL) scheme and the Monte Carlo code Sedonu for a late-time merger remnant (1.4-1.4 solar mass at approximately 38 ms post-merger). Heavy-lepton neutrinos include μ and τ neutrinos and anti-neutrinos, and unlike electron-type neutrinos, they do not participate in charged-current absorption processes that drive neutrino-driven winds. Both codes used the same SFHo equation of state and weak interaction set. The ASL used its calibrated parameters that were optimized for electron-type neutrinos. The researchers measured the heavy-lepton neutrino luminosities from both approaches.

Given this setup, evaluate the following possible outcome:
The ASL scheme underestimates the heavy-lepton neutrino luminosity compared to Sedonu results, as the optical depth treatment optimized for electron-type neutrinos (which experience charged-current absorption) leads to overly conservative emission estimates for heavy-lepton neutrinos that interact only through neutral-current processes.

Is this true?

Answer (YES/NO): NO